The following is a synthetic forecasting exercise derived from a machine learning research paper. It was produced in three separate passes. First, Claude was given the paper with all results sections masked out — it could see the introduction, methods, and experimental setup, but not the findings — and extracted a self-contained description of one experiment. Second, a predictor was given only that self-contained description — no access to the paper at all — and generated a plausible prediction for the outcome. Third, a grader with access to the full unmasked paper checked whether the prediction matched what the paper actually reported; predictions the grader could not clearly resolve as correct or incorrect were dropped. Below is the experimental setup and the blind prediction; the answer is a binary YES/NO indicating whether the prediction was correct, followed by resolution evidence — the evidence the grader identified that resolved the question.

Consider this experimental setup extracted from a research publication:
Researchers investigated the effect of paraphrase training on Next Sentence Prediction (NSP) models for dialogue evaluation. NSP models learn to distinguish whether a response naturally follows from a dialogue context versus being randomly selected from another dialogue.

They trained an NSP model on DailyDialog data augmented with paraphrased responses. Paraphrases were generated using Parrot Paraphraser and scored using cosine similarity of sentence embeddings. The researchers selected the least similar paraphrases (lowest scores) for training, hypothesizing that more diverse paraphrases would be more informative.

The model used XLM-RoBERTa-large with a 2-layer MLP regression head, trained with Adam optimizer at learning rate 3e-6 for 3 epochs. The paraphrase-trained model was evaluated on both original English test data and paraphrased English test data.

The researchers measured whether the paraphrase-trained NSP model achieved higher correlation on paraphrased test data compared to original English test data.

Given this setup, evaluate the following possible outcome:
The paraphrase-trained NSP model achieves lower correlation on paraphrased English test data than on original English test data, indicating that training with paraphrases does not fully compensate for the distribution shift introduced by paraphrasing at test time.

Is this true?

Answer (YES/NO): YES